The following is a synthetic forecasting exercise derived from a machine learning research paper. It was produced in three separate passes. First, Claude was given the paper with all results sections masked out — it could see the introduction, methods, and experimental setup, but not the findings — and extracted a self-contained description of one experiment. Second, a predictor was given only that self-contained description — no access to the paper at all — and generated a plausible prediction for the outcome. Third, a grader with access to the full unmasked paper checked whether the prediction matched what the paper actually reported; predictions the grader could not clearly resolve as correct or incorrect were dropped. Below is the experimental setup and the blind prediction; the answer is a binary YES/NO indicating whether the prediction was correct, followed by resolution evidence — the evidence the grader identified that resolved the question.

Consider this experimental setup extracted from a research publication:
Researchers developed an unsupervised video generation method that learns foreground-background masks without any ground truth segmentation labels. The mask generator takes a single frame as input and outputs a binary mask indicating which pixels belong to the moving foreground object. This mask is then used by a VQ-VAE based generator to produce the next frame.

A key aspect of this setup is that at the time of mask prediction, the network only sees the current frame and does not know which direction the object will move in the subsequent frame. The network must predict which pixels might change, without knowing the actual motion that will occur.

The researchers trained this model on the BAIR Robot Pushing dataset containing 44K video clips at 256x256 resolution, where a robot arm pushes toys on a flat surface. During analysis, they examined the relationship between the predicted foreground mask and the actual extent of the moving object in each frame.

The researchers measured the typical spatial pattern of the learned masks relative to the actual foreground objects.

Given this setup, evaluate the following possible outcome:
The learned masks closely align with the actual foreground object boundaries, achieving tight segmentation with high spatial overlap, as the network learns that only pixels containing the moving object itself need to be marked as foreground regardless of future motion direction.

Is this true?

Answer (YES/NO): NO